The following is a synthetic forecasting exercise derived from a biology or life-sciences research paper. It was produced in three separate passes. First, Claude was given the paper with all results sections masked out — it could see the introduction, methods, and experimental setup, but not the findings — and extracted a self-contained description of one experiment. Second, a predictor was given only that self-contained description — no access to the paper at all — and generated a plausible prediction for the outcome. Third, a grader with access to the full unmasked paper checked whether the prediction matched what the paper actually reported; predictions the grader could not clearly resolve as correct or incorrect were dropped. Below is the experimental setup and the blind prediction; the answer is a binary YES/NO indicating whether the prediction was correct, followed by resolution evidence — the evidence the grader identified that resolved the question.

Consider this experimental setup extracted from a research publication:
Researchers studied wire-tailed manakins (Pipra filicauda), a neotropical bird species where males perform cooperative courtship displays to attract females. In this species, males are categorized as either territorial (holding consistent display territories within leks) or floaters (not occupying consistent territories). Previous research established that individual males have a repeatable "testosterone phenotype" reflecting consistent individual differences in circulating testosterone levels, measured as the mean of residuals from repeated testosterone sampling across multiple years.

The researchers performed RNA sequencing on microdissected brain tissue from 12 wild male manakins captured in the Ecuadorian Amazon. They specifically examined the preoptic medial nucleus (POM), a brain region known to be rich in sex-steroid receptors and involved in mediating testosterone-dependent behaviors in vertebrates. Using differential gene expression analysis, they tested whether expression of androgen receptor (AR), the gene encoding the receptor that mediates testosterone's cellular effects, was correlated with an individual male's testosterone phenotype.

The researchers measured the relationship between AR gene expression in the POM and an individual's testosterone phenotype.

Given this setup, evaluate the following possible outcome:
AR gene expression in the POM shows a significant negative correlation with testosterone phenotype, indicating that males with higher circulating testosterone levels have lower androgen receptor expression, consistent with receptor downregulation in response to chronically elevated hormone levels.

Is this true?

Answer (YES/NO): NO